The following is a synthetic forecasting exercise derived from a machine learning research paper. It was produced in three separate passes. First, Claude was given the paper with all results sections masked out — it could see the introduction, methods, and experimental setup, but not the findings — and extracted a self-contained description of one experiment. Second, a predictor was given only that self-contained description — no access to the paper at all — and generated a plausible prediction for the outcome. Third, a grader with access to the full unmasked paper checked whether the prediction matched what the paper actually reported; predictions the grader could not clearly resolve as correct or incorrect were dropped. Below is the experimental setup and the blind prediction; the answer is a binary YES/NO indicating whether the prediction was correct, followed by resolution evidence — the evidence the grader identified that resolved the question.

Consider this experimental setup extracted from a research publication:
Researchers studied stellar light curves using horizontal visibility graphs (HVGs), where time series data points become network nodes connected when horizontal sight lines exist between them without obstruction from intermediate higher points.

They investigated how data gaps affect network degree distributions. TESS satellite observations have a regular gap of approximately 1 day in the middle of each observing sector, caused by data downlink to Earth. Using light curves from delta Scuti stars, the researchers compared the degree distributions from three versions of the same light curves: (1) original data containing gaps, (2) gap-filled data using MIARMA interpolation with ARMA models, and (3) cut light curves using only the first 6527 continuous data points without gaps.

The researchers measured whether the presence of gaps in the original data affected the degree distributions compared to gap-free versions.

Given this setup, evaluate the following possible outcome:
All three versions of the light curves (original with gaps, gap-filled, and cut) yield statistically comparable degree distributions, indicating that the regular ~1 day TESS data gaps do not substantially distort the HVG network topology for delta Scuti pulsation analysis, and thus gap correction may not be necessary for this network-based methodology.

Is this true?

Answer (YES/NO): NO